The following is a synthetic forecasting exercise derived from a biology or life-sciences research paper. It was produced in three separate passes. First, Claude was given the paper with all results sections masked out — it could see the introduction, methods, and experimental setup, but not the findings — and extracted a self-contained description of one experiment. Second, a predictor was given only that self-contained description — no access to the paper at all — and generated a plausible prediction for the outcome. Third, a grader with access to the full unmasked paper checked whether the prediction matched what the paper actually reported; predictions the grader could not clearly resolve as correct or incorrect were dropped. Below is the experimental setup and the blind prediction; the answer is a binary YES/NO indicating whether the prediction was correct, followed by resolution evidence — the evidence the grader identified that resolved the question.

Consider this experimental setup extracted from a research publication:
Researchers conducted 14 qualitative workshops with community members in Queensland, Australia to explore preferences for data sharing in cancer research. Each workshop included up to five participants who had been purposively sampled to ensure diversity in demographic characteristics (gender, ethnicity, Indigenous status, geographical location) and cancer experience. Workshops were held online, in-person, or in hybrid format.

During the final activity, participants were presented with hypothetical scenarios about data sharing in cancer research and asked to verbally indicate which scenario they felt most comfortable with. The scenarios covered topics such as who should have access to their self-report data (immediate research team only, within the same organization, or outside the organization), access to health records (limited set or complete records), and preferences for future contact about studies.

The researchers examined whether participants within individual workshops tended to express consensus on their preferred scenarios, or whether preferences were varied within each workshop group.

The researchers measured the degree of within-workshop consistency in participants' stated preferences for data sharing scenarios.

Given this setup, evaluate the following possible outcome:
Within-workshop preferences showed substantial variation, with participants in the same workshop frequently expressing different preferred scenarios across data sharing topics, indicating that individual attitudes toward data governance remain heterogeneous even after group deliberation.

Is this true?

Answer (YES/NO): YES